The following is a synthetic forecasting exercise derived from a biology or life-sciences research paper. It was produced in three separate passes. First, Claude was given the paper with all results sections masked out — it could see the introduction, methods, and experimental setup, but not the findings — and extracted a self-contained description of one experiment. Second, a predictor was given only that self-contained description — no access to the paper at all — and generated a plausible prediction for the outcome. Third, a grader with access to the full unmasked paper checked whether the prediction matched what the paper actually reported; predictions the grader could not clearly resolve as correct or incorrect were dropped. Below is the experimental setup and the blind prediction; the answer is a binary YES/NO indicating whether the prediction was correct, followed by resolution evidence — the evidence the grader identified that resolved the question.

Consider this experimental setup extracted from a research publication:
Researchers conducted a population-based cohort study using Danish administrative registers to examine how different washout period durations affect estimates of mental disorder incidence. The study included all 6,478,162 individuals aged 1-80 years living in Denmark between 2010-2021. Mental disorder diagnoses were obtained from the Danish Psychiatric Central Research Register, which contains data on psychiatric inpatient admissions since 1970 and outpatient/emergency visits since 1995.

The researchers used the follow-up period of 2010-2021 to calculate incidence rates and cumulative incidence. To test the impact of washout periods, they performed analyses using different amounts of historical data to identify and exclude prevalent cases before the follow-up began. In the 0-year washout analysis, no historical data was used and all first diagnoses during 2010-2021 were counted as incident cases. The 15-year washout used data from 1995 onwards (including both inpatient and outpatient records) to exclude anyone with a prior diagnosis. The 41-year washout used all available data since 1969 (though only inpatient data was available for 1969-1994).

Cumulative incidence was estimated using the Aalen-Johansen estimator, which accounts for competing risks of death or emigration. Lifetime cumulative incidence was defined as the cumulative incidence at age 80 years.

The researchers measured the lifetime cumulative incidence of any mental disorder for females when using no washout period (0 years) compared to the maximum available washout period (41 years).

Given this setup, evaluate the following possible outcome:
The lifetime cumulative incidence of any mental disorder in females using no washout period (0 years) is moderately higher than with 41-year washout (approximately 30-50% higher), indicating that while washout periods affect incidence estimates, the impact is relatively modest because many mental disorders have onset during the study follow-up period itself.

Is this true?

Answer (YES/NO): NO